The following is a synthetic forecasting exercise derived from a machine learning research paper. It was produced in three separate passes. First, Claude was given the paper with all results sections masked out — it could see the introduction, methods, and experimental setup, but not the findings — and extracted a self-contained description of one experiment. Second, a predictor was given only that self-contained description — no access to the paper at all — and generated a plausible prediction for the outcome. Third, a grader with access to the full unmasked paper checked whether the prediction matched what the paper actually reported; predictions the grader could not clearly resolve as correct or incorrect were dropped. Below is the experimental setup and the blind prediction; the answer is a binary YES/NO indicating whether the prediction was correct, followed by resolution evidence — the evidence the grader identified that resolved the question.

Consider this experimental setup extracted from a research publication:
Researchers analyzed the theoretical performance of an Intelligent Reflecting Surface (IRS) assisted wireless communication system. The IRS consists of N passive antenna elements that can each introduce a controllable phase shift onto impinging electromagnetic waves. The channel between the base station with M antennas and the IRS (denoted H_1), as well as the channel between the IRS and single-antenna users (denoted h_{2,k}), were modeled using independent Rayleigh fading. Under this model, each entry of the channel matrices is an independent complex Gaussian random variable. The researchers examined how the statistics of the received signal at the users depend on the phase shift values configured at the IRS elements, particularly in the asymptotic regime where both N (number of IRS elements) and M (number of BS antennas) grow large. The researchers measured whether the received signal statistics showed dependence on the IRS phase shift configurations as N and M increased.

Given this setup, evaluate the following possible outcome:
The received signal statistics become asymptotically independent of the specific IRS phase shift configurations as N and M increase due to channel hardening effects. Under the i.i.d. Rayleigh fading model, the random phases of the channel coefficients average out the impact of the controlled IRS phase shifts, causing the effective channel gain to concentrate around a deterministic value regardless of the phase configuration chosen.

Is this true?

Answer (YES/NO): YES